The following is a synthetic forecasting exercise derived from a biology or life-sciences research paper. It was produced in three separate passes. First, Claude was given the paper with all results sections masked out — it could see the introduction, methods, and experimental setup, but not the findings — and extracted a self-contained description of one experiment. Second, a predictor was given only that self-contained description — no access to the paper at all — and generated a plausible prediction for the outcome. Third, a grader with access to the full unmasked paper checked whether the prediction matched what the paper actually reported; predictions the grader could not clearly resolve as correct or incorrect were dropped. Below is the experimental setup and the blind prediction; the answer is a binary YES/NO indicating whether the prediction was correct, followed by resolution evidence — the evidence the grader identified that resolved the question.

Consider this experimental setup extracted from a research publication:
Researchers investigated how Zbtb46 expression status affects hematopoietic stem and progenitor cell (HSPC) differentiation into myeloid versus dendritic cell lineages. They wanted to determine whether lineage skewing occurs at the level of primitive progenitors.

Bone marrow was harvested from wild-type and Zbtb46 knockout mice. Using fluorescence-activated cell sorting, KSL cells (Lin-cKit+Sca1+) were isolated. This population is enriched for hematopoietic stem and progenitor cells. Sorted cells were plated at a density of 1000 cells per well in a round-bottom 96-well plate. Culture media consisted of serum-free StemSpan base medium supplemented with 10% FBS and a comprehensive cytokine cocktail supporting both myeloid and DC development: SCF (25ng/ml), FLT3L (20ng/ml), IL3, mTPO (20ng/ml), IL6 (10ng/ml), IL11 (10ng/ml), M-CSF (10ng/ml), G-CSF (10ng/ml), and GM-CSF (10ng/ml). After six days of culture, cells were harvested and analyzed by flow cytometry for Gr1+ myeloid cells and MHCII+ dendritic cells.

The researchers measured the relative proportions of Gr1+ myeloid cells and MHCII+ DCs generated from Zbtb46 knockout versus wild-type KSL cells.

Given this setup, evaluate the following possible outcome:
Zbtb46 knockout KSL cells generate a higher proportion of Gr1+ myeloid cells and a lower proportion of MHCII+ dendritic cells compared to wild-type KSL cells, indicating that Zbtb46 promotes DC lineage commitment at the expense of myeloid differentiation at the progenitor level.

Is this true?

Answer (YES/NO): YES